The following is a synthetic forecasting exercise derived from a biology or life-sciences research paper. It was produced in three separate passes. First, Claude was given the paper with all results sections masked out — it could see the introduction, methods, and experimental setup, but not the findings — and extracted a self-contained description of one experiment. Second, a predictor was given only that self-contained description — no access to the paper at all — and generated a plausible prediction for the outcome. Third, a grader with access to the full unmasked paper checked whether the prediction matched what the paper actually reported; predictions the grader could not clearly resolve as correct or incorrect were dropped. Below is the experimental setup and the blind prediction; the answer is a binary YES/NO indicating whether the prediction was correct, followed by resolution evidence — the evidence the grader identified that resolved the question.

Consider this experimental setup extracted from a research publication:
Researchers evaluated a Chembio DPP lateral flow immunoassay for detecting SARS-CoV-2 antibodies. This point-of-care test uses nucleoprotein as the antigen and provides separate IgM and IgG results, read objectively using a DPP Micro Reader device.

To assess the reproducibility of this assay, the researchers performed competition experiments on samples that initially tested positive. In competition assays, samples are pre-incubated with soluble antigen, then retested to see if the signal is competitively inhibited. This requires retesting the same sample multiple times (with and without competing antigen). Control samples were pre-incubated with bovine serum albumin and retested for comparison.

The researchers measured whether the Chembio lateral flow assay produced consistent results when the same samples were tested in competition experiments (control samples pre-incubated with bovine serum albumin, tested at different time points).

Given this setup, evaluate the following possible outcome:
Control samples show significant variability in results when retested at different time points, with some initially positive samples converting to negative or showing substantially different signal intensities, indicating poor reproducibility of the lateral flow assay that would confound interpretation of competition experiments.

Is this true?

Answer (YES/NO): YES